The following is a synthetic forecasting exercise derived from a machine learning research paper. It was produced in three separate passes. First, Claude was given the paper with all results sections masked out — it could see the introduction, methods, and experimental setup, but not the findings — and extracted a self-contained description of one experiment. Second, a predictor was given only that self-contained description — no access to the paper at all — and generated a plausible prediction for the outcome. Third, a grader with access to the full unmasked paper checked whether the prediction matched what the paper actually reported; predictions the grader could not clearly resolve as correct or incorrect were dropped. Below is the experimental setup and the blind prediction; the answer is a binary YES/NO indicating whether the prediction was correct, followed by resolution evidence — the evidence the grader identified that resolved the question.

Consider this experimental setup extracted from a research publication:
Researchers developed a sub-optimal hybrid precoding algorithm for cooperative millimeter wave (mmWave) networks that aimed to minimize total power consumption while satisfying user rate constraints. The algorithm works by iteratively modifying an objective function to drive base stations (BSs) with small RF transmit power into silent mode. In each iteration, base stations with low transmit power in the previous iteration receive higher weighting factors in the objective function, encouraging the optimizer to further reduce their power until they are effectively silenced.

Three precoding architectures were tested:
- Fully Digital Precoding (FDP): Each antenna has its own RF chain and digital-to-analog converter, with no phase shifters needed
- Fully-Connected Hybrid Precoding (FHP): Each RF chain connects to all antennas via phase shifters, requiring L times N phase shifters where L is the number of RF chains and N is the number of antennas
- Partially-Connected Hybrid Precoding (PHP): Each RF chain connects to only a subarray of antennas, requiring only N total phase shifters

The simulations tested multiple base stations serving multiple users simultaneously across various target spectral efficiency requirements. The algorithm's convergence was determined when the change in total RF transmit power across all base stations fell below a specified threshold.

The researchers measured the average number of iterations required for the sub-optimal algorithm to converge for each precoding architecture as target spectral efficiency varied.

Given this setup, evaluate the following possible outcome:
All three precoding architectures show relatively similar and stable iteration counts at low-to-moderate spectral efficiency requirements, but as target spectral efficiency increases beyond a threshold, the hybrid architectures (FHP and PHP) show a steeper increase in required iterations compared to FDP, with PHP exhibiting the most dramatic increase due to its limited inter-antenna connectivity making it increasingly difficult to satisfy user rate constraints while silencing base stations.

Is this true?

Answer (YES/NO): NO